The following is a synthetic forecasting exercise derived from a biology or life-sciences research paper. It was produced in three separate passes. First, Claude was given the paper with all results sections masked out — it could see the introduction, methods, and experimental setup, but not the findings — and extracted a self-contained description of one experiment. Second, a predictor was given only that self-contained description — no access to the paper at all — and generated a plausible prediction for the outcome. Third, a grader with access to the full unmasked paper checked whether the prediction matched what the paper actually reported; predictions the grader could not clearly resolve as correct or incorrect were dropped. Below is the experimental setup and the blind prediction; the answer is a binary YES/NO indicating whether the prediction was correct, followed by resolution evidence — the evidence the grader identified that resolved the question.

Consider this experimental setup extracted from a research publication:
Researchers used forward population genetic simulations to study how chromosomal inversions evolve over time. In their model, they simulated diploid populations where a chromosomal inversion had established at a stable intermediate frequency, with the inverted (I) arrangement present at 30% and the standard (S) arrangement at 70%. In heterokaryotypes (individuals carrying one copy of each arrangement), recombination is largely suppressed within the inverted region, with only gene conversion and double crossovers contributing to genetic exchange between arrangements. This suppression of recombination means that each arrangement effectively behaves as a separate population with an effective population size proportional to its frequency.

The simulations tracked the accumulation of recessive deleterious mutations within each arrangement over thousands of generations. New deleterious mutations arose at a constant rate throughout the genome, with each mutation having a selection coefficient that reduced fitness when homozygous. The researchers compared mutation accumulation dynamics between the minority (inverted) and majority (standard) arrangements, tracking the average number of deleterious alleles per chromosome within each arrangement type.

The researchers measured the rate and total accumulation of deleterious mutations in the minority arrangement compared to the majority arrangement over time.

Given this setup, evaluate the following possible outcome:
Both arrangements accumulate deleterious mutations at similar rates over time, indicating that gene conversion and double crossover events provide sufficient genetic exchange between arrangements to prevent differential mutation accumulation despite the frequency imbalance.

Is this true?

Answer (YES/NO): NO